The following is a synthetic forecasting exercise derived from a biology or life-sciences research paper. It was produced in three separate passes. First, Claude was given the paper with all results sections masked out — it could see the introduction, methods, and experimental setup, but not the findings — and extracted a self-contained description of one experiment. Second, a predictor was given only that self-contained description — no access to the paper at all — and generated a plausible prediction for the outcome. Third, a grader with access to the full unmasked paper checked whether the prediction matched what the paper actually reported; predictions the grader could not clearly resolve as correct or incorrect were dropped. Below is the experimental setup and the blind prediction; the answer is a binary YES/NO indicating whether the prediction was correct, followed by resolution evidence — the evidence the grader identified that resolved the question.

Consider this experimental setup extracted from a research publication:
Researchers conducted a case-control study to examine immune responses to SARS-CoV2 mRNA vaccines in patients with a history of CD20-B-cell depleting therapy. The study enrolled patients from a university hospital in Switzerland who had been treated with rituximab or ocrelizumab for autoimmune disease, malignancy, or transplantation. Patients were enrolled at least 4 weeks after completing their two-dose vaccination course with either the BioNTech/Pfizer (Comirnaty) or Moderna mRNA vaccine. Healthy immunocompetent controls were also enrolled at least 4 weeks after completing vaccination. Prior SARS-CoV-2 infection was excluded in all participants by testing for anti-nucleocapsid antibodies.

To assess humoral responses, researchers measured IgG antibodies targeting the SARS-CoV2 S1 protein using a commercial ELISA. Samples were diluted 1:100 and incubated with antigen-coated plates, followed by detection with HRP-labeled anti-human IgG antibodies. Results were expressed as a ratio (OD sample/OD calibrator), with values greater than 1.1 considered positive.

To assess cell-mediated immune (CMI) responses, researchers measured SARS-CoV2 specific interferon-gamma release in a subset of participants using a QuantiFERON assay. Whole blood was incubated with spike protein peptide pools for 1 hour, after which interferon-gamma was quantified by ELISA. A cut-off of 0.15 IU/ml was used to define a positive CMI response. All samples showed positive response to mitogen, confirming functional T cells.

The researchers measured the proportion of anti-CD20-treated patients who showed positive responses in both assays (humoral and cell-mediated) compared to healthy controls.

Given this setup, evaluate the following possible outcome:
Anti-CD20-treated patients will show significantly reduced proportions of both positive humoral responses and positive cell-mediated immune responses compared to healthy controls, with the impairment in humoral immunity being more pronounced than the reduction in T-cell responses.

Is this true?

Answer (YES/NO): NO